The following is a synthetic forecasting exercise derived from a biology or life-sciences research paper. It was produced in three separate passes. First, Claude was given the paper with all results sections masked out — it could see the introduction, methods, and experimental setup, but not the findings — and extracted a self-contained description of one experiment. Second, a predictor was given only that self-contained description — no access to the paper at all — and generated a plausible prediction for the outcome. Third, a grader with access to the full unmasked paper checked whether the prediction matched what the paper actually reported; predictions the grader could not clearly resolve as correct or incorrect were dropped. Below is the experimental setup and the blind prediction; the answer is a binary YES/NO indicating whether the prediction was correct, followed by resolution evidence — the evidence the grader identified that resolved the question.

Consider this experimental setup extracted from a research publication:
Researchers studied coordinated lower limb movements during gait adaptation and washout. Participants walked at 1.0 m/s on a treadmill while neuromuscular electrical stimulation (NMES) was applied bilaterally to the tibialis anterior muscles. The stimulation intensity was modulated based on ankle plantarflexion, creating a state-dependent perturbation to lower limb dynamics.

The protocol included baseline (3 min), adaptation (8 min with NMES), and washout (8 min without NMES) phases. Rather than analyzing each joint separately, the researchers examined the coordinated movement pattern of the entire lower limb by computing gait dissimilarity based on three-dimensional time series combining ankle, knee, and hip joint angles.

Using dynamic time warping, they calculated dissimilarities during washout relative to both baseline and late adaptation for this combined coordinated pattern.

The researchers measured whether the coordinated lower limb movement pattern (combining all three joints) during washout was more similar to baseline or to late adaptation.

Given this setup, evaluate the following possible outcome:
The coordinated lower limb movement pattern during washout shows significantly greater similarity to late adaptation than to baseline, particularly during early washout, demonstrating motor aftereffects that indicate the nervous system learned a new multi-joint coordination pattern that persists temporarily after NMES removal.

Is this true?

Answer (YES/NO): NO